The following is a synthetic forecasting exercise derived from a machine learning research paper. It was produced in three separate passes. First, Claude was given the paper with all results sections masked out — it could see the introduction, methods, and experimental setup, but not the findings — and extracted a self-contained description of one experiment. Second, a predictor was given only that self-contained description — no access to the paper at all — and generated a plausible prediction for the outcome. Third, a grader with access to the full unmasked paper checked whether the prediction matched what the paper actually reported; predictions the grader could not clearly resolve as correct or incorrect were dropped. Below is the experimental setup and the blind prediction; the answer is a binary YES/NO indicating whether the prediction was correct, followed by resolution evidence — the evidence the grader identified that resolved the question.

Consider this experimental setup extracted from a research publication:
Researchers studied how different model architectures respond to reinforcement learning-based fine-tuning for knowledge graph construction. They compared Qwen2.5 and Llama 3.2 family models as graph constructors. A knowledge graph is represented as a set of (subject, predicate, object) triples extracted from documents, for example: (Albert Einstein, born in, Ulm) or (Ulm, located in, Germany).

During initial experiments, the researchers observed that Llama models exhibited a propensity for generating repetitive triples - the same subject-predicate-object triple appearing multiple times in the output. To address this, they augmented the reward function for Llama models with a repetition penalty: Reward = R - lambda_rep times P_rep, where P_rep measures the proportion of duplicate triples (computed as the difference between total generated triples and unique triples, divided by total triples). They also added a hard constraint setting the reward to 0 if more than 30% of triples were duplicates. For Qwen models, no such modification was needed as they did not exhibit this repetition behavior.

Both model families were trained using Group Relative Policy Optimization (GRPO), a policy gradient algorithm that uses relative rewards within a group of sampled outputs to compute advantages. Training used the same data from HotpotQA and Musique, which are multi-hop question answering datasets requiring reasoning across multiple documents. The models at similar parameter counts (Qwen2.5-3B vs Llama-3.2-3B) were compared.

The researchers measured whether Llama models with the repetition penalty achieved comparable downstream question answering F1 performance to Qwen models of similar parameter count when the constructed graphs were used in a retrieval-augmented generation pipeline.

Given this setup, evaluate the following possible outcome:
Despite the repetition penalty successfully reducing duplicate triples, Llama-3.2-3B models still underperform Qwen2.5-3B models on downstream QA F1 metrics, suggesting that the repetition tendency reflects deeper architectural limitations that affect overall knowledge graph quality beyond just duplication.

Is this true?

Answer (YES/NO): YES